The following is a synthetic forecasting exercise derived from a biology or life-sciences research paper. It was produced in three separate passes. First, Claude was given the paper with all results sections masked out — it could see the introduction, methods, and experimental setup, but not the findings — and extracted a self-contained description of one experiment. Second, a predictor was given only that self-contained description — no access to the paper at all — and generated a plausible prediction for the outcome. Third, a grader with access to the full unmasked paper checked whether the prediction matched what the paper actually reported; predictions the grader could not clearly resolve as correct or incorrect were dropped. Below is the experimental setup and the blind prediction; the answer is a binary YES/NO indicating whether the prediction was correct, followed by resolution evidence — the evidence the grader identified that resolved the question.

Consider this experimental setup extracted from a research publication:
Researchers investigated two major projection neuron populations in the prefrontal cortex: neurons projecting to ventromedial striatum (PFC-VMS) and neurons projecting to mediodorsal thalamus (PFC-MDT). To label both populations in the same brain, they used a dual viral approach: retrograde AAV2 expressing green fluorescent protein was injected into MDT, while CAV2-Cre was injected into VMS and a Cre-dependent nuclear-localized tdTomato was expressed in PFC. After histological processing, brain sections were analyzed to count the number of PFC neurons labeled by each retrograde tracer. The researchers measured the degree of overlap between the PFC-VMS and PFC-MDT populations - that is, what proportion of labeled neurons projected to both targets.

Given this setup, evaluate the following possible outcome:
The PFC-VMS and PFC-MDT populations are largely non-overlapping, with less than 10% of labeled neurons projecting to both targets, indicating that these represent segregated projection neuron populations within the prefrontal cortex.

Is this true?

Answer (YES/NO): YES